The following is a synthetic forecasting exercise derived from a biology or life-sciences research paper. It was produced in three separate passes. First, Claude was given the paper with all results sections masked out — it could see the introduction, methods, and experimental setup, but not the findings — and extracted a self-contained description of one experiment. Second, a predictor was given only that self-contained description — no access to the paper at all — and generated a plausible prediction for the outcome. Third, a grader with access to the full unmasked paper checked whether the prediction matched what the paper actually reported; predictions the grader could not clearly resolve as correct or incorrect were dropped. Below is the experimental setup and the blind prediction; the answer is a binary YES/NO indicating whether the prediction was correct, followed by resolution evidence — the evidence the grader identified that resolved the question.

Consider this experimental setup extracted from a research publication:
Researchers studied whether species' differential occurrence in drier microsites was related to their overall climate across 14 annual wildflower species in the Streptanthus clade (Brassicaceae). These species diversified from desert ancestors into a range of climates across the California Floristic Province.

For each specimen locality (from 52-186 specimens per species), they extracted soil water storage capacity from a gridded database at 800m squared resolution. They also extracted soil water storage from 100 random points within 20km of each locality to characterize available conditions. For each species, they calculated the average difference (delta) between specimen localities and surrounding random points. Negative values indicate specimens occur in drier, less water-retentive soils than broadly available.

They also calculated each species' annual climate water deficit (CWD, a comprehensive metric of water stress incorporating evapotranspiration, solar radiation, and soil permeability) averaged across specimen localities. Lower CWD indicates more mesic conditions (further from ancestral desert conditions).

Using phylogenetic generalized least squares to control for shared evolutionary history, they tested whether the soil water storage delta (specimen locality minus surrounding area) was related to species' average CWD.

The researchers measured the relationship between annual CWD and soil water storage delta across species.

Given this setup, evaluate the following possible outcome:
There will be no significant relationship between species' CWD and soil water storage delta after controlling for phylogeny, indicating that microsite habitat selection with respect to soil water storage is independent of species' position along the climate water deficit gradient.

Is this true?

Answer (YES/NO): NO